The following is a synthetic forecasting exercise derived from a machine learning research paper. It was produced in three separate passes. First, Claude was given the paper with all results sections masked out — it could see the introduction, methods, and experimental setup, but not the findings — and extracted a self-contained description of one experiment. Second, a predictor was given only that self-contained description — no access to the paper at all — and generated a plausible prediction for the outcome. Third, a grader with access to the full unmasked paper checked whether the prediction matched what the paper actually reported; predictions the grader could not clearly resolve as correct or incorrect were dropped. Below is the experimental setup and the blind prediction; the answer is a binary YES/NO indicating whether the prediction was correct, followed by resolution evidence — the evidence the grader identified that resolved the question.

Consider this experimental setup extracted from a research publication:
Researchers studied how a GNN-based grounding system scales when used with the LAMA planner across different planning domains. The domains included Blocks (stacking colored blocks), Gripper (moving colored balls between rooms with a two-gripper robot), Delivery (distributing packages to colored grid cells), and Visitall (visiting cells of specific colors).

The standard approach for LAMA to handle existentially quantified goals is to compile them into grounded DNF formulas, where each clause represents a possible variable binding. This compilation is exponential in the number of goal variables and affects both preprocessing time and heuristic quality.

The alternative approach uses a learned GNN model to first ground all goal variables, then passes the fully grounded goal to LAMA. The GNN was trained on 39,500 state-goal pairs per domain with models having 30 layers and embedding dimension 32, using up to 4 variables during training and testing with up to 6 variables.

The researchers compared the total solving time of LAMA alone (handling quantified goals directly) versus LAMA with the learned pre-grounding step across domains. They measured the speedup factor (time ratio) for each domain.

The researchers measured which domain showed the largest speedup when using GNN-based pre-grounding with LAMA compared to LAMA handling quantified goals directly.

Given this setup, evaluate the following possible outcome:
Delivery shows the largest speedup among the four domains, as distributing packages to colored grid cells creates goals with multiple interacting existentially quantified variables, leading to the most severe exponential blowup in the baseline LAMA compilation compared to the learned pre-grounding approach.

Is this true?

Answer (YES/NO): NO